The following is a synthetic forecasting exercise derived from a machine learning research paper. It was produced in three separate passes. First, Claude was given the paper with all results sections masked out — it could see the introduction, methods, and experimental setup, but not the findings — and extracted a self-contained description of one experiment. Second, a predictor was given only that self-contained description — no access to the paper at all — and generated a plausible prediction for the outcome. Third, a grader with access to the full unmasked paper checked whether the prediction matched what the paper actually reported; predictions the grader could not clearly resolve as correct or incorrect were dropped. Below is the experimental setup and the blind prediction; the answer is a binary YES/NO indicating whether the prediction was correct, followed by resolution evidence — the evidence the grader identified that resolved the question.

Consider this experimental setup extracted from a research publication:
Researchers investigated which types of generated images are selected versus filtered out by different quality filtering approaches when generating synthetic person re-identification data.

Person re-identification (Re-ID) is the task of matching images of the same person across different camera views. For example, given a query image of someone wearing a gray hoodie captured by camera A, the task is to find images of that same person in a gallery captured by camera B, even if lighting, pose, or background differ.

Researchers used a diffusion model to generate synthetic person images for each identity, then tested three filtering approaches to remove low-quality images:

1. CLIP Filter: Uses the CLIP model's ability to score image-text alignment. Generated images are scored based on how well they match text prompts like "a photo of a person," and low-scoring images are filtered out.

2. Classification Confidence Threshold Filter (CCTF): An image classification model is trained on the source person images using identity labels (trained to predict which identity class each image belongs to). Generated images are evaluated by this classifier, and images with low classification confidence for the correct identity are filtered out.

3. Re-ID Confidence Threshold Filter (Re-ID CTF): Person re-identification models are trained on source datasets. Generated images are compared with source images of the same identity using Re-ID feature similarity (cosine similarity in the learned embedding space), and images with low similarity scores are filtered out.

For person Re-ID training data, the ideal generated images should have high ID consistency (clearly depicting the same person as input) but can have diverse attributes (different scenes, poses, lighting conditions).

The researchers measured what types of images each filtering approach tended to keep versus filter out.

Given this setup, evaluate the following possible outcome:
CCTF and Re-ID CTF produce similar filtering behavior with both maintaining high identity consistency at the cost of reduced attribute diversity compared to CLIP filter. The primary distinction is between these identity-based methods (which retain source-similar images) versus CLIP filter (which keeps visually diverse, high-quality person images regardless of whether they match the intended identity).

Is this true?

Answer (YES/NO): NO